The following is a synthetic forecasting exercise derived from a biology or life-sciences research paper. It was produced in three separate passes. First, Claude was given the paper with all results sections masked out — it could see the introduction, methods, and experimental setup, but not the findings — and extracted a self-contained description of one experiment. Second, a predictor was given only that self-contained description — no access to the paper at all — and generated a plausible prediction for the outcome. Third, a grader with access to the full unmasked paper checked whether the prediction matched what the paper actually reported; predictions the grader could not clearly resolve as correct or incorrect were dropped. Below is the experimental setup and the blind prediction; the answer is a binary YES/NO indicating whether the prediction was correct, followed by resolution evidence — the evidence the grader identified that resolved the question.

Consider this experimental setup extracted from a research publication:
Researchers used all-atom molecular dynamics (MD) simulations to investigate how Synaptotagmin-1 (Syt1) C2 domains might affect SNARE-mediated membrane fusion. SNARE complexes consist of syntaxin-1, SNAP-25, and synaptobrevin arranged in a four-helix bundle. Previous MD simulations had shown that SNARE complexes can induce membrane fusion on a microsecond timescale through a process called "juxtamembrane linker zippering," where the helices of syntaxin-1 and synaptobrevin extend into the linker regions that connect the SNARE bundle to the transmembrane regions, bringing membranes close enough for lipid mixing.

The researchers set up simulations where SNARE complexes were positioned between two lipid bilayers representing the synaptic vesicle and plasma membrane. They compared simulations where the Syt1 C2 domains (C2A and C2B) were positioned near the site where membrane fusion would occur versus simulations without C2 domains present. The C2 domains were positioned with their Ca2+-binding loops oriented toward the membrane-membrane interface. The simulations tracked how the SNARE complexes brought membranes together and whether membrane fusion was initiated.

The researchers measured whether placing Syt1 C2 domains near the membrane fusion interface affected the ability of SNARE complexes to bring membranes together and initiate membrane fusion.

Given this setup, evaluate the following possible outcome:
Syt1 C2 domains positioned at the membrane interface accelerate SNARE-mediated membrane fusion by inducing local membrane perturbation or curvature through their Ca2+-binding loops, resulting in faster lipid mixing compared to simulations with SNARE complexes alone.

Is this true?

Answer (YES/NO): NO